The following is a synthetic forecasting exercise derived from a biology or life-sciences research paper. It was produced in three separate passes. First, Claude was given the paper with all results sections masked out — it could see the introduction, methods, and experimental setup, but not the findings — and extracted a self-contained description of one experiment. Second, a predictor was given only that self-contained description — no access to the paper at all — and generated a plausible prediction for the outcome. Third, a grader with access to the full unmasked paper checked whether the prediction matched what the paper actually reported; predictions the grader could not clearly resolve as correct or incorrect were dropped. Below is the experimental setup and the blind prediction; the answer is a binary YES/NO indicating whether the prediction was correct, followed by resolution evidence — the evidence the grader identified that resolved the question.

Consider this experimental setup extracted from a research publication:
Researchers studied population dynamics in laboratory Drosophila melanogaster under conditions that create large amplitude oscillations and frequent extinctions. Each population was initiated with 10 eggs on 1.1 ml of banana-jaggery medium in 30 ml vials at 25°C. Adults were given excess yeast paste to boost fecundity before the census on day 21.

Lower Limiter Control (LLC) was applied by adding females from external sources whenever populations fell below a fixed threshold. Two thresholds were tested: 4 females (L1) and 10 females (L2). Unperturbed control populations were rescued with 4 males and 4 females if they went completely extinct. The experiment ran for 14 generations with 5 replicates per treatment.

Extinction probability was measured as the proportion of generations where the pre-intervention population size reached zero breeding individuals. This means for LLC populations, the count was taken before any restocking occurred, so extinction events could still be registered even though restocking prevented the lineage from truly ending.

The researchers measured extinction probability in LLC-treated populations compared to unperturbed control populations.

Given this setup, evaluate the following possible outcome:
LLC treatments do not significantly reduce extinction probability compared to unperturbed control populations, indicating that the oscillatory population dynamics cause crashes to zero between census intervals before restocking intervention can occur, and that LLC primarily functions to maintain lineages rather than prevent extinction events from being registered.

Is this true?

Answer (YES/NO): NO